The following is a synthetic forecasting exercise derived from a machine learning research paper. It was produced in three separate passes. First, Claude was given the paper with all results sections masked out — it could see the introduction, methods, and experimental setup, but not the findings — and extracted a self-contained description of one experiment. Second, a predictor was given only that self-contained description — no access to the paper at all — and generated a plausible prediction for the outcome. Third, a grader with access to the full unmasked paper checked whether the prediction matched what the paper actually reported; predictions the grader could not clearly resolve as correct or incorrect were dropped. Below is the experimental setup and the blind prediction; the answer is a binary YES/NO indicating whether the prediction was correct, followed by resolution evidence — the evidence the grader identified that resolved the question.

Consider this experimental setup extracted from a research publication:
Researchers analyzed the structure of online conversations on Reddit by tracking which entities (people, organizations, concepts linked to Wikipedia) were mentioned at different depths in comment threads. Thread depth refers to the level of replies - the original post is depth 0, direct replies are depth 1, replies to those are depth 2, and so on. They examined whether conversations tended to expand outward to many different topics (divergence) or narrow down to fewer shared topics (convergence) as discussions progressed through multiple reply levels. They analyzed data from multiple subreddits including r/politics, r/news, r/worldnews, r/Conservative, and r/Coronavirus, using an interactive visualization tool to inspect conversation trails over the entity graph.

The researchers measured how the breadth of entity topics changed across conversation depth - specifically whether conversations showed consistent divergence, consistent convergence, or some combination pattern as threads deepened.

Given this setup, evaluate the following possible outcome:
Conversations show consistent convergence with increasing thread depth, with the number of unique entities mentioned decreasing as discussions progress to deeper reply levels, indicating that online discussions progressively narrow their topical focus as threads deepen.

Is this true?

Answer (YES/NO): NO